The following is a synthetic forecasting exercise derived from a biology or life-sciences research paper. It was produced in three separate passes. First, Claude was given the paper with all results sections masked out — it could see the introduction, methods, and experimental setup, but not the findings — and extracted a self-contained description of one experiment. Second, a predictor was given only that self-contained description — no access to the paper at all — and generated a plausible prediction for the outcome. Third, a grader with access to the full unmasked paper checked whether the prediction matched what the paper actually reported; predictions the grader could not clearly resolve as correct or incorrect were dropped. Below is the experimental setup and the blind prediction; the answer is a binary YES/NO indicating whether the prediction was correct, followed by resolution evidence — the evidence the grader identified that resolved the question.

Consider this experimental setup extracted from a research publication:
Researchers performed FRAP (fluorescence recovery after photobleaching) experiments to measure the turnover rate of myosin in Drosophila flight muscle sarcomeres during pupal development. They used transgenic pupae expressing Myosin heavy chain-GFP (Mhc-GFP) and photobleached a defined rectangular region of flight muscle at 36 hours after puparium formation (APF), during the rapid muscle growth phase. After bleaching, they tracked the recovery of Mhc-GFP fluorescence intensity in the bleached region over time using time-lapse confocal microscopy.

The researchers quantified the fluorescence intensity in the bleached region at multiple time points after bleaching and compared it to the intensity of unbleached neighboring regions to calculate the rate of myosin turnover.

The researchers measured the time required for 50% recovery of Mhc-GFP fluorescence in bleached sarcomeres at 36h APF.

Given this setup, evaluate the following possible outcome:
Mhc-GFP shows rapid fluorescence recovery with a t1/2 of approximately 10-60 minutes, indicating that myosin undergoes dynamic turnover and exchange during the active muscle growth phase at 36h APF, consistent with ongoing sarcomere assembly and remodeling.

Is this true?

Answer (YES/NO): YES